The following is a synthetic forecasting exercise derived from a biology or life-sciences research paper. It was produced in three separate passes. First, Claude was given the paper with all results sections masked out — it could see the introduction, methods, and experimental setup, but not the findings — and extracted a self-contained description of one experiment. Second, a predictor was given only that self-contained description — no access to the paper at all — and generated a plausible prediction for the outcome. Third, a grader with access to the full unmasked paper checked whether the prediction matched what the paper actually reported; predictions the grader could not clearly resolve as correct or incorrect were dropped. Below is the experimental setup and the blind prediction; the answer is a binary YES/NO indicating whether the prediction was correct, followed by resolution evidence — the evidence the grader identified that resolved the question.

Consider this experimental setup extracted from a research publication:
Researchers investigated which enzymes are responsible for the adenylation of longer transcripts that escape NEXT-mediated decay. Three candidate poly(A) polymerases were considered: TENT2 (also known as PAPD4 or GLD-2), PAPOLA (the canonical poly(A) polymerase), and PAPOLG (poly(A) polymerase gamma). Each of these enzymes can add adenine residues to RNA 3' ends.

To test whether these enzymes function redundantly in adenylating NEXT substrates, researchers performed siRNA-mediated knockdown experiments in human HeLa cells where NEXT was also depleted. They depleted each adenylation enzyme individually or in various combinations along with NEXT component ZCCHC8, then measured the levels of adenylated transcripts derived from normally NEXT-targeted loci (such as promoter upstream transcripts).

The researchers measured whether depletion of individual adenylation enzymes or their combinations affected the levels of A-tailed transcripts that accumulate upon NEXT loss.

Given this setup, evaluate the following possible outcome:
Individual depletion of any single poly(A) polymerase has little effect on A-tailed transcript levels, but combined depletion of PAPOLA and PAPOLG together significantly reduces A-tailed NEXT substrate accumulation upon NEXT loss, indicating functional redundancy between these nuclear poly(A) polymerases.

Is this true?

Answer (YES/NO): NO